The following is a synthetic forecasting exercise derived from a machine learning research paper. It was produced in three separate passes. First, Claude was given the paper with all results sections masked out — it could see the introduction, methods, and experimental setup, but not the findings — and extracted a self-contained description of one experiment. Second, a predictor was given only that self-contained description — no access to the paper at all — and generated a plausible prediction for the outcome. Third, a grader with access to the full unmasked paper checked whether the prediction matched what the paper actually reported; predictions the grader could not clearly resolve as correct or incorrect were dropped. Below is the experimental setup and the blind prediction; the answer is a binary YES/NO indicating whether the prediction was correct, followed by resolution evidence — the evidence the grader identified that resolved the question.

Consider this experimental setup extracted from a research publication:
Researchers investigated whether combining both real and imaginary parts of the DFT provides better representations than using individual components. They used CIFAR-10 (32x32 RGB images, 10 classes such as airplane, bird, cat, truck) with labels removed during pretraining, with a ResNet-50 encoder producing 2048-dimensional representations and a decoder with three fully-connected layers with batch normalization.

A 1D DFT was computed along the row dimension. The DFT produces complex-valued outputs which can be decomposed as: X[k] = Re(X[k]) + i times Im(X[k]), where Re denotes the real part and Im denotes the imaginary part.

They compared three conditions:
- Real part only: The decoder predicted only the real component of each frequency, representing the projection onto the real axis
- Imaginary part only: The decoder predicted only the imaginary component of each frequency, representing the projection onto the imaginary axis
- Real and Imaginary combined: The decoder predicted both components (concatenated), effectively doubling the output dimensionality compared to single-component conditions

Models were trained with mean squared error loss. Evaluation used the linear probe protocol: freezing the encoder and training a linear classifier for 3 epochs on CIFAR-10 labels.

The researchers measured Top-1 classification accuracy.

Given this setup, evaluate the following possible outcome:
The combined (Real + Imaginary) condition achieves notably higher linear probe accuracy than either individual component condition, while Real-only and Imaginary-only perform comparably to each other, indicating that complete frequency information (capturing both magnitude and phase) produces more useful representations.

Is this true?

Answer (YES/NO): NO